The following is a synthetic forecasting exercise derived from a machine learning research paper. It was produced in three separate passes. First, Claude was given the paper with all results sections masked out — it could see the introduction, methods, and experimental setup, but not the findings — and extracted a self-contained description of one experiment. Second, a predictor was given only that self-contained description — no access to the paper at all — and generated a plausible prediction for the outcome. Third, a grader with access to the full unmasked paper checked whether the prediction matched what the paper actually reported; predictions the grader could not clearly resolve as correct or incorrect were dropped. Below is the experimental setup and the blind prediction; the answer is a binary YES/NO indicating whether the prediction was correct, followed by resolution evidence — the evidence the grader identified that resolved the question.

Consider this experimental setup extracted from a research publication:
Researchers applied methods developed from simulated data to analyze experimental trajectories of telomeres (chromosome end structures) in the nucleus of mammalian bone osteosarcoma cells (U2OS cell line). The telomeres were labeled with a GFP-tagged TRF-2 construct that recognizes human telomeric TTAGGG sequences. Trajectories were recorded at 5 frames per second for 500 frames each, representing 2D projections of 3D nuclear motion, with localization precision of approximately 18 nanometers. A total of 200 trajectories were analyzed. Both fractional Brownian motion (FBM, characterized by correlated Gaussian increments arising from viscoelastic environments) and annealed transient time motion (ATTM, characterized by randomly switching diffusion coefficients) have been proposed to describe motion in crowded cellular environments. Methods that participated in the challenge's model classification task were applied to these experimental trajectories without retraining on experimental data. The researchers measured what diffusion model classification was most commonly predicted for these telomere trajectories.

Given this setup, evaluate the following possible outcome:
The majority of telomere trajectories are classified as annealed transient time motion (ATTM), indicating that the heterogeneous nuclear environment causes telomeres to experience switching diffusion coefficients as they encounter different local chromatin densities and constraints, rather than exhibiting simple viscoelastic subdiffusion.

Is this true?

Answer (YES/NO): NO